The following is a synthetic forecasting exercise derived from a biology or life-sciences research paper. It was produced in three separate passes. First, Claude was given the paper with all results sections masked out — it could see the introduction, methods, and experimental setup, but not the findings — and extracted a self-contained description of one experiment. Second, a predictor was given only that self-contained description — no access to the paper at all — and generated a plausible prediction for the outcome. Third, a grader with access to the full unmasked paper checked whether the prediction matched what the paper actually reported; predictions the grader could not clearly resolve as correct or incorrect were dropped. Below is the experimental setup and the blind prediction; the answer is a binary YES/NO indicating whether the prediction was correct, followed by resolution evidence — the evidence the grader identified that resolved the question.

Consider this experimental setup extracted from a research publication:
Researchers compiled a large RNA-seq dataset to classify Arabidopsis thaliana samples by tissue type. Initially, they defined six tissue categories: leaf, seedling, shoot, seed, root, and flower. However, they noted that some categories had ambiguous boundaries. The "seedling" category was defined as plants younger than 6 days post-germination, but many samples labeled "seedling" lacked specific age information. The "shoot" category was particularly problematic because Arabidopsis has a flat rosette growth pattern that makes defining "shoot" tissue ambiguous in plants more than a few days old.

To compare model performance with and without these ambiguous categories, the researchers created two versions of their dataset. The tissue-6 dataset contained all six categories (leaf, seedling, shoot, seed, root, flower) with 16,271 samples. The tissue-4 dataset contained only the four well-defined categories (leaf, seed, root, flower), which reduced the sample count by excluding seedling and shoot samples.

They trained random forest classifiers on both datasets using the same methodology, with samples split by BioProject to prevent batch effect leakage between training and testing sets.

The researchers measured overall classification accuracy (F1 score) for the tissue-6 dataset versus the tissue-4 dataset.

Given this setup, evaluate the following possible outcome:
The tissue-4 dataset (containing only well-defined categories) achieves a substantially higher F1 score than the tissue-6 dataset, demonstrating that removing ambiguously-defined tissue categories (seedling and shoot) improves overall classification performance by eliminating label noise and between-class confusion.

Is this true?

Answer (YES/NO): YES